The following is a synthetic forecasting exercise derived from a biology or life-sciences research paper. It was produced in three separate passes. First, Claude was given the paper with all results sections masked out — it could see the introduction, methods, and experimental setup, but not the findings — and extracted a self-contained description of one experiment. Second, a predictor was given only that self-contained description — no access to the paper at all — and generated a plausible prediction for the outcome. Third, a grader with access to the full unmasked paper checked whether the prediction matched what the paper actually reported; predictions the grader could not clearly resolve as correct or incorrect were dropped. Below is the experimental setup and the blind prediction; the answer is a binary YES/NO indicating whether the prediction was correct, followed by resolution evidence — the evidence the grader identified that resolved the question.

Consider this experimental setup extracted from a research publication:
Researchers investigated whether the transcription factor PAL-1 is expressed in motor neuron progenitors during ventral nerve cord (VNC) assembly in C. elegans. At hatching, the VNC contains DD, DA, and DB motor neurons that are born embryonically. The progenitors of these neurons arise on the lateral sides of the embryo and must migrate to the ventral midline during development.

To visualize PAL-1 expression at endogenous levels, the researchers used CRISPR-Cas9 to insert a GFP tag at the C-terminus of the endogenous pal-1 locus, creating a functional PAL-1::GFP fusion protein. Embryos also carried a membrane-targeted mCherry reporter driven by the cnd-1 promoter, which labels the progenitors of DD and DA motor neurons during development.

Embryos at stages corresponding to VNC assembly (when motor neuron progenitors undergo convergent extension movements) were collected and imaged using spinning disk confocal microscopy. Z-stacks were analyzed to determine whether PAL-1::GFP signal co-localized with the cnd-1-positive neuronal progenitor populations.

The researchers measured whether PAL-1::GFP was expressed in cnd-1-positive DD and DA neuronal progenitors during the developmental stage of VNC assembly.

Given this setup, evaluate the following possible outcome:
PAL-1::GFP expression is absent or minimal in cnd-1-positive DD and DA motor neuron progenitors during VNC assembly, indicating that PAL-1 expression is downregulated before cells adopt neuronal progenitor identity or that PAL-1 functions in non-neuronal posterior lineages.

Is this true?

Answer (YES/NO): NO